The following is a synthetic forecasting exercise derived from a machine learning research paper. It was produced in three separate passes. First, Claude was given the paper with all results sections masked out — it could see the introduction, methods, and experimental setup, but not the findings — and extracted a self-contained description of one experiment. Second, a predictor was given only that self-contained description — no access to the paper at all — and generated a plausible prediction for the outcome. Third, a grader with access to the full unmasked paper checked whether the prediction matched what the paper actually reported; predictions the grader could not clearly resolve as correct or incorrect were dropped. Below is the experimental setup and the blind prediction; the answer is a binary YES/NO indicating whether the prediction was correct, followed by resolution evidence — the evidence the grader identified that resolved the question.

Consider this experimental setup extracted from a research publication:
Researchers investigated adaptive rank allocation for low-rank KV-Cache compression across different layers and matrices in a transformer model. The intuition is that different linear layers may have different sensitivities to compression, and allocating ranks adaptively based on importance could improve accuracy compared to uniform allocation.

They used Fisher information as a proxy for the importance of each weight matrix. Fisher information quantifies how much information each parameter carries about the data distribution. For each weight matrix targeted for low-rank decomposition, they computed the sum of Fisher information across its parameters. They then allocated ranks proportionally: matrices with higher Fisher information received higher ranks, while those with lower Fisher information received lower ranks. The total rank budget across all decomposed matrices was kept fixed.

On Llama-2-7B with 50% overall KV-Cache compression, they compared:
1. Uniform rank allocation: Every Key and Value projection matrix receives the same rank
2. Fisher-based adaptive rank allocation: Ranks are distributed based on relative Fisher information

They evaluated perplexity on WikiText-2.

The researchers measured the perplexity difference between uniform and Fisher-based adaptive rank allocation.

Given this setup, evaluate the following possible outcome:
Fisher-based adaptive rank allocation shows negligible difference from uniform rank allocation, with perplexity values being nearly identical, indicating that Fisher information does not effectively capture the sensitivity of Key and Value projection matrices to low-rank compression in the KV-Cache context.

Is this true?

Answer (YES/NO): NO